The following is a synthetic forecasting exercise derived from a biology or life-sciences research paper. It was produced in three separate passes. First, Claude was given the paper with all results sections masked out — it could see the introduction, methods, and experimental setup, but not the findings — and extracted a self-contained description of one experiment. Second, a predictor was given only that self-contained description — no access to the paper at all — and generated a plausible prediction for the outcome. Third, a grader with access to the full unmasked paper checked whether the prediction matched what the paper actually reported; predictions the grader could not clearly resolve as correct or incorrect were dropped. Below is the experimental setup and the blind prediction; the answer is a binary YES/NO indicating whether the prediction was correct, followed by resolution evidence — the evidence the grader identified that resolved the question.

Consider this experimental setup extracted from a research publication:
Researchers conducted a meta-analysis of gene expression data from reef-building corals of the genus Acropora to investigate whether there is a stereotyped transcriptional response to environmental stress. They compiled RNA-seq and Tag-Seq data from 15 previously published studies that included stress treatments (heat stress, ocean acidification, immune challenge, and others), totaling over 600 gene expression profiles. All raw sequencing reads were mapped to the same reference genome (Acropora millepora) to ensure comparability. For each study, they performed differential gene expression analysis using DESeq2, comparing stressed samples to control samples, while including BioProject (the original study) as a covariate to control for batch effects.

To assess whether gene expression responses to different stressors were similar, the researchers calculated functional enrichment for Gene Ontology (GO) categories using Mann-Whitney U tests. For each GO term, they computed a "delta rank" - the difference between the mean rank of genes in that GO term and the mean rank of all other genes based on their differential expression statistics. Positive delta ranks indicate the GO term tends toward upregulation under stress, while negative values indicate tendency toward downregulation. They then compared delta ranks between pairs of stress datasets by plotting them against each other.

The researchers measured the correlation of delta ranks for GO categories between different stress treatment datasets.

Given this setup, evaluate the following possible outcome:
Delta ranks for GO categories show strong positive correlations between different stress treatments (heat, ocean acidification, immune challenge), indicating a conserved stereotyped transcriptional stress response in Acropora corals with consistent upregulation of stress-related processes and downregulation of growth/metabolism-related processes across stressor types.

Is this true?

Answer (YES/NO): NO